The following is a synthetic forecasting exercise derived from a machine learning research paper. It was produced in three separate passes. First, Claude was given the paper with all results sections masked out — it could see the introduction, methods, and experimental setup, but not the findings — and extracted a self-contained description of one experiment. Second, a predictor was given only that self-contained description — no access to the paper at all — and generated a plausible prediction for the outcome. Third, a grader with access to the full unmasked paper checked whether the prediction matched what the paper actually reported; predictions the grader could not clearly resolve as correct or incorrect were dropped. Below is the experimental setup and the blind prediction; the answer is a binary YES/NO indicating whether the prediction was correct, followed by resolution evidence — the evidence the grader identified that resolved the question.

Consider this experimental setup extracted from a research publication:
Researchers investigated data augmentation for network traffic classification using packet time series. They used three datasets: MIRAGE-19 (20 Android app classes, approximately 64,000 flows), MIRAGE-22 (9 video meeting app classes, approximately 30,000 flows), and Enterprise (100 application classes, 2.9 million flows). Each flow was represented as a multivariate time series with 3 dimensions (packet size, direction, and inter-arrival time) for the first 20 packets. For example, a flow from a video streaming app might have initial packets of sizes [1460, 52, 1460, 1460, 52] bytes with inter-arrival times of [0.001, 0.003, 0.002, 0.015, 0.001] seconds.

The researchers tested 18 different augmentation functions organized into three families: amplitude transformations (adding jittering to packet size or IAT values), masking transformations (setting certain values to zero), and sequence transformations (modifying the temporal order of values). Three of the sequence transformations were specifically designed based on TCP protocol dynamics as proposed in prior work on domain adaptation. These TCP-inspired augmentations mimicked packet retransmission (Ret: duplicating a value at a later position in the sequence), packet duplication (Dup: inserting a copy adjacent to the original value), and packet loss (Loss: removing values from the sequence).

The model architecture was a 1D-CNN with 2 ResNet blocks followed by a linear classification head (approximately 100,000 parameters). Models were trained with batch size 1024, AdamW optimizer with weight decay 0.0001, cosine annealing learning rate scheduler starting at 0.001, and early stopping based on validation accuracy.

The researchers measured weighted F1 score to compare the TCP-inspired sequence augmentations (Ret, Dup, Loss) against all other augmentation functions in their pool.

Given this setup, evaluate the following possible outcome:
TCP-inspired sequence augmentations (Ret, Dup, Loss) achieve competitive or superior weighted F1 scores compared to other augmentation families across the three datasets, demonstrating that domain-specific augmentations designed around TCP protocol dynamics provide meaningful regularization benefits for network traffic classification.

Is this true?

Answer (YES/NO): YES